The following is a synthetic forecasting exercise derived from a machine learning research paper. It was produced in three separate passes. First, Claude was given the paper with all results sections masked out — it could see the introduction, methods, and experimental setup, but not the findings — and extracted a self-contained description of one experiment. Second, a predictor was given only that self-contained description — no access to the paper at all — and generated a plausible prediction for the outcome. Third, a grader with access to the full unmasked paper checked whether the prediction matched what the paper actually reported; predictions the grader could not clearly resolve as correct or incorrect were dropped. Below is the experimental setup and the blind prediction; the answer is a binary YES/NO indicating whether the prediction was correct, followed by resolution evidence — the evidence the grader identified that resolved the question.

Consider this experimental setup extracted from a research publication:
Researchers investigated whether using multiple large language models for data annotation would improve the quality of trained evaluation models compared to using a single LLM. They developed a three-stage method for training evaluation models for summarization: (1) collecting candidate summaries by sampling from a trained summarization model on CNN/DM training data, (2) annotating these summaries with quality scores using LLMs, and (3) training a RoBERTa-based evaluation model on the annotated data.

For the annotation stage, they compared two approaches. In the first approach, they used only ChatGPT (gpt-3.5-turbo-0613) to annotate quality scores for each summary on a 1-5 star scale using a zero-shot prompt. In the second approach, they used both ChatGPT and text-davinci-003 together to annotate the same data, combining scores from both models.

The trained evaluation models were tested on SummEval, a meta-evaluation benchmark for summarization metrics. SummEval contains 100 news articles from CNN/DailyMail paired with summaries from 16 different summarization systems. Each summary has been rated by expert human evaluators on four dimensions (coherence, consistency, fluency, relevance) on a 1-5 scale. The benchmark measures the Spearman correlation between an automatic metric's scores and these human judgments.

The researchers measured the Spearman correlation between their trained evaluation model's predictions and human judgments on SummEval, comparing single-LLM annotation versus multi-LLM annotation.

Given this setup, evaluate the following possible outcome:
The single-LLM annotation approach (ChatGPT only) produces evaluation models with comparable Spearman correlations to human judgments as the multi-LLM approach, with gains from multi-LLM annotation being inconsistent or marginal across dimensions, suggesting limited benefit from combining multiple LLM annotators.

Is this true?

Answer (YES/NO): NO